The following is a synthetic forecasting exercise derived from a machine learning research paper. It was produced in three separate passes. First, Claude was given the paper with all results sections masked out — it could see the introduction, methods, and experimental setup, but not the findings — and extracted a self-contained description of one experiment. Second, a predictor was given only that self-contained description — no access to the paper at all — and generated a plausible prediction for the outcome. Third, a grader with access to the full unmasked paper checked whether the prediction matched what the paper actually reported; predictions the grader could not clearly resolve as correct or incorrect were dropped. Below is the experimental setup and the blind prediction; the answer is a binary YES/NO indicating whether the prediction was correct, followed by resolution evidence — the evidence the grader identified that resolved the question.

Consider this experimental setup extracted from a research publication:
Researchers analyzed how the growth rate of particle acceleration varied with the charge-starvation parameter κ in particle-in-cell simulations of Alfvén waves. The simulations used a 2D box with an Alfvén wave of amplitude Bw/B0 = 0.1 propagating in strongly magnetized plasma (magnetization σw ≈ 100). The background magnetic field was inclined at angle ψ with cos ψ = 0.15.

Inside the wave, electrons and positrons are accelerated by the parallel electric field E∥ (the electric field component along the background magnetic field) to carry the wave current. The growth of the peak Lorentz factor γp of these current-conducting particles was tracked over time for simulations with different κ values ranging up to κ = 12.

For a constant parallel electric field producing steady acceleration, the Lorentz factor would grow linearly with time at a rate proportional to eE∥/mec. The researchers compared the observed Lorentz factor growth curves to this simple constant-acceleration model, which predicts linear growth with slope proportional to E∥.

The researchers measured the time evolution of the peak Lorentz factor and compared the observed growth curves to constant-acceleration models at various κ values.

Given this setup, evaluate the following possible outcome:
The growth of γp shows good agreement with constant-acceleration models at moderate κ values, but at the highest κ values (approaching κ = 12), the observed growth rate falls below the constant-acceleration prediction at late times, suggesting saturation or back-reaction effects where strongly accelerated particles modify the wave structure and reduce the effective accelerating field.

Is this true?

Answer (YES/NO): NO